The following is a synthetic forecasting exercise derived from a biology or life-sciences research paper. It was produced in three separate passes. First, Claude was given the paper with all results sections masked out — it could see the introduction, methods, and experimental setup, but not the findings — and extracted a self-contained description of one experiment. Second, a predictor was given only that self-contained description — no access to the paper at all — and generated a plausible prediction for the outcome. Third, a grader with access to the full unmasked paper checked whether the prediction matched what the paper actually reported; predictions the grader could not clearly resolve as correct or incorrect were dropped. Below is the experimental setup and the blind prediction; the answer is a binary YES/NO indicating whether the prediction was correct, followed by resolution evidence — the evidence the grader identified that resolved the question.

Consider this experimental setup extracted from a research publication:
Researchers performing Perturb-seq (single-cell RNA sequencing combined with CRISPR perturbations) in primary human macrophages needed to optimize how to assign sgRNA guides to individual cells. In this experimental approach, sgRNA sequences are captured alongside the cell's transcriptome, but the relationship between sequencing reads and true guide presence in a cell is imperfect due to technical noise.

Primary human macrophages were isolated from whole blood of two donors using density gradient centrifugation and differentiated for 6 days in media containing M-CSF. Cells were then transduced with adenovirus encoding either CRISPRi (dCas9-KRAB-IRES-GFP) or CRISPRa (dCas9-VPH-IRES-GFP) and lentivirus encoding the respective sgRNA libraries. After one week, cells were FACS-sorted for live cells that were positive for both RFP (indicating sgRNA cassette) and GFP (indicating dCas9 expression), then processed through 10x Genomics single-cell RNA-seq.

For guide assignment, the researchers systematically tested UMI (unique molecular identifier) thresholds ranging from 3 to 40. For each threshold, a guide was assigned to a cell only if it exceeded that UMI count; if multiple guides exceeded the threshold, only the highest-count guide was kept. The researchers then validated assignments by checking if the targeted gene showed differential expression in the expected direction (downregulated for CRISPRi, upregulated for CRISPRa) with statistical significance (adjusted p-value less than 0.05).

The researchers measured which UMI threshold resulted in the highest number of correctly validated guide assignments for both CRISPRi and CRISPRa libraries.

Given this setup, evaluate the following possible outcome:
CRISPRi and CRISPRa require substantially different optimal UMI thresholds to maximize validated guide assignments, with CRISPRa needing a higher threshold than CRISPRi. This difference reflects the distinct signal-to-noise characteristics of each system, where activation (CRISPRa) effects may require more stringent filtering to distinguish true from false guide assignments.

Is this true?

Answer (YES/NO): NO